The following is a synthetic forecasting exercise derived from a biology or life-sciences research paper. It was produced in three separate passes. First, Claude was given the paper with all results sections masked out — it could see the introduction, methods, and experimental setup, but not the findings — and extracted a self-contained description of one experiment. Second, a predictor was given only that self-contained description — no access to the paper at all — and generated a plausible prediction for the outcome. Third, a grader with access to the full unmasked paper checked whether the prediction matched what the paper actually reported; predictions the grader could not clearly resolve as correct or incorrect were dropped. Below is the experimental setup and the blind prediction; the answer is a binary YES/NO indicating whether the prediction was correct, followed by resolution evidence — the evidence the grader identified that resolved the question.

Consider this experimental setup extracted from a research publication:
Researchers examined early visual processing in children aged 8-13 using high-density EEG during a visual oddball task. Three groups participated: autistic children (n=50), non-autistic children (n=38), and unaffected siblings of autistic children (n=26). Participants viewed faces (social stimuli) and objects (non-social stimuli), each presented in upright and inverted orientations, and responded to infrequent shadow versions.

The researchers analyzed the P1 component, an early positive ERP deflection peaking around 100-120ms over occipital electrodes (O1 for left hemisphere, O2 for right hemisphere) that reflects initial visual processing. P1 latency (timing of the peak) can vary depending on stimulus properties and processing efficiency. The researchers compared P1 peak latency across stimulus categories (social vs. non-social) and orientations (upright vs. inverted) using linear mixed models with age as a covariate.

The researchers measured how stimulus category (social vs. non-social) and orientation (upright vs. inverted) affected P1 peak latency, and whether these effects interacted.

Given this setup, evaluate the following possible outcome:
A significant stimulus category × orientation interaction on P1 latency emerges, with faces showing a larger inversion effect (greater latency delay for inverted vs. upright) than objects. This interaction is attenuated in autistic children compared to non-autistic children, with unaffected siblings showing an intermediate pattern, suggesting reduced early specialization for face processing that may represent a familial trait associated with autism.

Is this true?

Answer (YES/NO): NO